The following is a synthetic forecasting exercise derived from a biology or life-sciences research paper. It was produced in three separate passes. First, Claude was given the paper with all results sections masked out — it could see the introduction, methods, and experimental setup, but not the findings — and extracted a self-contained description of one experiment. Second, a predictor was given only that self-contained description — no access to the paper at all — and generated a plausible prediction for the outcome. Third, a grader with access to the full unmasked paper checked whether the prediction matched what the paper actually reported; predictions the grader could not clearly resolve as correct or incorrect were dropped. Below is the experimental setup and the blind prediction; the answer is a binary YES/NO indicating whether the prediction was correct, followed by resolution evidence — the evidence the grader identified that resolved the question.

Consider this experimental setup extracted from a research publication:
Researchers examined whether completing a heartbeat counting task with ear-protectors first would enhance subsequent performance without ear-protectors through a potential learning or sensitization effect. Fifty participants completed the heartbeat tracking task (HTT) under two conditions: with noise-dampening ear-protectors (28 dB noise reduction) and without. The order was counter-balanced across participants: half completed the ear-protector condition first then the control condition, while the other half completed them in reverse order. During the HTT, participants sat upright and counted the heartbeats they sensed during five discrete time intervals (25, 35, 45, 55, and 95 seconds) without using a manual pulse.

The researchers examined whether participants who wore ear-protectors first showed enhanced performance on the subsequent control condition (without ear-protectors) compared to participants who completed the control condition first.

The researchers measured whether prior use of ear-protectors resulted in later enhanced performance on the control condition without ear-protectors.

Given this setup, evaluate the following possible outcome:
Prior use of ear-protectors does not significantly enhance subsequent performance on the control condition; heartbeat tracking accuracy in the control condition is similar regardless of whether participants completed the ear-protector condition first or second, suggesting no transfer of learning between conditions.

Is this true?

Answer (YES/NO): YES